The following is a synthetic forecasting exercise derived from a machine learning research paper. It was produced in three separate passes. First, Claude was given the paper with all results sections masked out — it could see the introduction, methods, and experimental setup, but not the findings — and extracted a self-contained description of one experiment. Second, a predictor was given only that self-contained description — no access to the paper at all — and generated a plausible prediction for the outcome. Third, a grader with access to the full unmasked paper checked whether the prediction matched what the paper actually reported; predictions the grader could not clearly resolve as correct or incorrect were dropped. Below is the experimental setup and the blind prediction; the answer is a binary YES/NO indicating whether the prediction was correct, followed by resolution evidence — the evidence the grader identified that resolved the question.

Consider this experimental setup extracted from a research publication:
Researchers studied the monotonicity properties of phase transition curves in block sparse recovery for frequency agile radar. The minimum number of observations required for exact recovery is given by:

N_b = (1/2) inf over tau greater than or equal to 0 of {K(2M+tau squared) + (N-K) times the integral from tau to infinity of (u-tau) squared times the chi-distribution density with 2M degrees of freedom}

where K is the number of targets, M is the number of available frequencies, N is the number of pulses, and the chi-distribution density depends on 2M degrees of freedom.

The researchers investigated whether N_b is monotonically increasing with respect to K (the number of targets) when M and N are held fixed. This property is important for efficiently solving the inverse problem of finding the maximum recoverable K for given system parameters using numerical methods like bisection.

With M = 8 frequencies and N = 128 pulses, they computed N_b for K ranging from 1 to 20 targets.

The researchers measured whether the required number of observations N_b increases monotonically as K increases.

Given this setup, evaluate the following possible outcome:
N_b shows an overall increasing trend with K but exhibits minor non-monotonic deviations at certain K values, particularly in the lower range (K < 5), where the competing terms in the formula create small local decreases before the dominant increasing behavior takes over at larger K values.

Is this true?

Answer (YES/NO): NO